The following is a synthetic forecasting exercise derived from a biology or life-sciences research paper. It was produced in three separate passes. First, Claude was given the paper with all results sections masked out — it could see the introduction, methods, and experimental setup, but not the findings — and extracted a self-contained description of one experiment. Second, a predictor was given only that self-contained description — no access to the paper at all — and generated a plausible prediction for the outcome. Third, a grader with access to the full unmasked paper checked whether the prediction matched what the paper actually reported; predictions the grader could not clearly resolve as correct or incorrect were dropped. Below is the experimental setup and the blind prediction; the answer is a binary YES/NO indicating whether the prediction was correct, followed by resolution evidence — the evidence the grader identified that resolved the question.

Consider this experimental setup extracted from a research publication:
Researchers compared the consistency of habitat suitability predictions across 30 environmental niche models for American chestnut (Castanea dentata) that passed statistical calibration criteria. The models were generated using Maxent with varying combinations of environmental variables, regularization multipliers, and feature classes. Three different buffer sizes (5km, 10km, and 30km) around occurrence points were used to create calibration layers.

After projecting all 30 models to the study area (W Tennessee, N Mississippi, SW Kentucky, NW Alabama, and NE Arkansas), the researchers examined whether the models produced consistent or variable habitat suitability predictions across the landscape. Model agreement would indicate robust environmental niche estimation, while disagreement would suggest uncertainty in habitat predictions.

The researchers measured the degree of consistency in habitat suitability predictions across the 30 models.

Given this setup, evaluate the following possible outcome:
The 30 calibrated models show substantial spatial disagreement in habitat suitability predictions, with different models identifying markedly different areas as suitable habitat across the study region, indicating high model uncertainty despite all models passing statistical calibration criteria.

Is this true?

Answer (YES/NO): YES